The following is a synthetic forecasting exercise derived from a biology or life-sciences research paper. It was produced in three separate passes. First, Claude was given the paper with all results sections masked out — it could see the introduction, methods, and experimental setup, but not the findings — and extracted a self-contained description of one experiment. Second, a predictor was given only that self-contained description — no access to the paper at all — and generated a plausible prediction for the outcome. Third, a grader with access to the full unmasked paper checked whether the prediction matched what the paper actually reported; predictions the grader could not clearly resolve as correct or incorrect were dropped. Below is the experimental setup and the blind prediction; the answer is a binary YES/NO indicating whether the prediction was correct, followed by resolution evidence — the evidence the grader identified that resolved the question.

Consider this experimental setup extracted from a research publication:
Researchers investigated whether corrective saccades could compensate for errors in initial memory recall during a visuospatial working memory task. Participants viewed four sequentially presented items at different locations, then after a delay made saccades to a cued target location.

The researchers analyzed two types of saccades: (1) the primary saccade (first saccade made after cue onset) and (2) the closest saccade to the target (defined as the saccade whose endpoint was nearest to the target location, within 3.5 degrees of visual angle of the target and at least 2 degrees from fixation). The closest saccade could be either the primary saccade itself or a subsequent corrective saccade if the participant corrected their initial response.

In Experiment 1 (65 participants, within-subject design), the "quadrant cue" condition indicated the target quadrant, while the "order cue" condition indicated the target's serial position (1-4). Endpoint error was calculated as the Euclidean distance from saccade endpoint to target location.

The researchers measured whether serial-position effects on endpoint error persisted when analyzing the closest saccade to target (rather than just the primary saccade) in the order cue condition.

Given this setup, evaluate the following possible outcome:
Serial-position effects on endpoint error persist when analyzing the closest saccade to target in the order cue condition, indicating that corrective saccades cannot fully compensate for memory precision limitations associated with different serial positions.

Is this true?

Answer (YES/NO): NO